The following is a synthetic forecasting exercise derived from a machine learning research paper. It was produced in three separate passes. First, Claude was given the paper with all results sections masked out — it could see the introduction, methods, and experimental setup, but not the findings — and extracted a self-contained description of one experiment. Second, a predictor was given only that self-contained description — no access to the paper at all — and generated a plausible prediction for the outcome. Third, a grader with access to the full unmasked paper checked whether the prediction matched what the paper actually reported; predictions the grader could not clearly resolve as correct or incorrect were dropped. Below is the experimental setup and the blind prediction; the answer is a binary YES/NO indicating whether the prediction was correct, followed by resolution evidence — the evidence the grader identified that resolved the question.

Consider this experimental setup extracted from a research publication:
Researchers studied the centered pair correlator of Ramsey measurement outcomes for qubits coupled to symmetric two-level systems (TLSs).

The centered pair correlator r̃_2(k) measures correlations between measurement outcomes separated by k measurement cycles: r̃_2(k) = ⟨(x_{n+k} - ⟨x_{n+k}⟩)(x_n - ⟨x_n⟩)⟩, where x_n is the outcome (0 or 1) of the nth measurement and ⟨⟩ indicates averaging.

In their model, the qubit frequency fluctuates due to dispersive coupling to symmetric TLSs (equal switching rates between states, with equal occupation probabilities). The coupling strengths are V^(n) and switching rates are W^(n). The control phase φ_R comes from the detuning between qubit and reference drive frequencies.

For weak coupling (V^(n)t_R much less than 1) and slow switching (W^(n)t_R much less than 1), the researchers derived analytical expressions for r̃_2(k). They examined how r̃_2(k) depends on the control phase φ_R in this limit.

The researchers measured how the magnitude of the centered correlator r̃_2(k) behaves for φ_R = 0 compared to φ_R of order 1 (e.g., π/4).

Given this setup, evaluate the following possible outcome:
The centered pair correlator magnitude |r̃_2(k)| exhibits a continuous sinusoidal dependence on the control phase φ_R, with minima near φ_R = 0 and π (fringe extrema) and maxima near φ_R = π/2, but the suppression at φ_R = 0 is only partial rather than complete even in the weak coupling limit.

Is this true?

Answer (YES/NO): NO